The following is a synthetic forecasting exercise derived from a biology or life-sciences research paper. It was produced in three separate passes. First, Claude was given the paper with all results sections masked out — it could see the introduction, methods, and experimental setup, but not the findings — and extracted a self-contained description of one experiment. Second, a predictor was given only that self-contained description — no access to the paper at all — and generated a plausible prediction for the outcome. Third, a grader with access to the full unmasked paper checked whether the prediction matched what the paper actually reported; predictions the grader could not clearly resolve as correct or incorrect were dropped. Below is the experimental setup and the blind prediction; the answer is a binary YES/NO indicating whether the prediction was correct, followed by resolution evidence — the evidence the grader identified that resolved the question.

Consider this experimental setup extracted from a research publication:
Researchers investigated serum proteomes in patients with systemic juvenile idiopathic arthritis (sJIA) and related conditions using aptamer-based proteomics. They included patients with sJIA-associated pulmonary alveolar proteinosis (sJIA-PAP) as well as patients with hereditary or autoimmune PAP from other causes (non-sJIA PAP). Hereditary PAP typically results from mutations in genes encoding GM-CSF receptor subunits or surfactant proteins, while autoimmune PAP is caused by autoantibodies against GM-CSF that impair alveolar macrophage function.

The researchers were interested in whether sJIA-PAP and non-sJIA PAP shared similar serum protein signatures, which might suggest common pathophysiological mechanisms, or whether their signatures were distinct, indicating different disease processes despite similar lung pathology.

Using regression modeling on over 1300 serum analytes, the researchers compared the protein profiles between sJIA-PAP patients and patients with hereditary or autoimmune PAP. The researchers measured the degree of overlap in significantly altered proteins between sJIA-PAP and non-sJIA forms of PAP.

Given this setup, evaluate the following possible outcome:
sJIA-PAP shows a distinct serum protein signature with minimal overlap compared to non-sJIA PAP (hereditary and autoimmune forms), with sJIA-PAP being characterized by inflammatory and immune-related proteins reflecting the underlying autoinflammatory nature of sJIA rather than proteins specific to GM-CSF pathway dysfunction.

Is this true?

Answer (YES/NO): YES